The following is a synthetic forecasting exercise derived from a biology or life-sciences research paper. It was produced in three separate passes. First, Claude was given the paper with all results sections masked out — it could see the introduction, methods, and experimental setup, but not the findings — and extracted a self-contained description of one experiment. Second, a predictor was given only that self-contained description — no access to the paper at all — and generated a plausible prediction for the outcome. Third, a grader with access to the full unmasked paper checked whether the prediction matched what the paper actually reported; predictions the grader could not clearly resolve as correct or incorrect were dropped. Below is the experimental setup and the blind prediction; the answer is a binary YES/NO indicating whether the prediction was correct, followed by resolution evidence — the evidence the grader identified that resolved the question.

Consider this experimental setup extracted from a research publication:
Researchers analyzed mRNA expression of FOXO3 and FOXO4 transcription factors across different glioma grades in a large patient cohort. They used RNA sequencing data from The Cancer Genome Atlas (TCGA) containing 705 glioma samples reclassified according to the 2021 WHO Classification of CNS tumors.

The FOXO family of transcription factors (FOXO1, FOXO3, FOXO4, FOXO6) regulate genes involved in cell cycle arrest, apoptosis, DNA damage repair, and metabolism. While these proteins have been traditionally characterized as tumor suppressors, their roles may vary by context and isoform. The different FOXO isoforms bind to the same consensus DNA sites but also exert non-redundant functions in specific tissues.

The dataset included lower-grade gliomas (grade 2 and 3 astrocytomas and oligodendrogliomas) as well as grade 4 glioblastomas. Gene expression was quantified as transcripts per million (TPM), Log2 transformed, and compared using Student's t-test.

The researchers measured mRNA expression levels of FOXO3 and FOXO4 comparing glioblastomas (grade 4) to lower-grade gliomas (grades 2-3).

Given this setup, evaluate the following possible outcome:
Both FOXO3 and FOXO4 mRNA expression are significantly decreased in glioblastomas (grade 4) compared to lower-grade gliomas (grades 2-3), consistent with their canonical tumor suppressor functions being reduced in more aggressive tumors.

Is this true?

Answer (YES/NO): YES